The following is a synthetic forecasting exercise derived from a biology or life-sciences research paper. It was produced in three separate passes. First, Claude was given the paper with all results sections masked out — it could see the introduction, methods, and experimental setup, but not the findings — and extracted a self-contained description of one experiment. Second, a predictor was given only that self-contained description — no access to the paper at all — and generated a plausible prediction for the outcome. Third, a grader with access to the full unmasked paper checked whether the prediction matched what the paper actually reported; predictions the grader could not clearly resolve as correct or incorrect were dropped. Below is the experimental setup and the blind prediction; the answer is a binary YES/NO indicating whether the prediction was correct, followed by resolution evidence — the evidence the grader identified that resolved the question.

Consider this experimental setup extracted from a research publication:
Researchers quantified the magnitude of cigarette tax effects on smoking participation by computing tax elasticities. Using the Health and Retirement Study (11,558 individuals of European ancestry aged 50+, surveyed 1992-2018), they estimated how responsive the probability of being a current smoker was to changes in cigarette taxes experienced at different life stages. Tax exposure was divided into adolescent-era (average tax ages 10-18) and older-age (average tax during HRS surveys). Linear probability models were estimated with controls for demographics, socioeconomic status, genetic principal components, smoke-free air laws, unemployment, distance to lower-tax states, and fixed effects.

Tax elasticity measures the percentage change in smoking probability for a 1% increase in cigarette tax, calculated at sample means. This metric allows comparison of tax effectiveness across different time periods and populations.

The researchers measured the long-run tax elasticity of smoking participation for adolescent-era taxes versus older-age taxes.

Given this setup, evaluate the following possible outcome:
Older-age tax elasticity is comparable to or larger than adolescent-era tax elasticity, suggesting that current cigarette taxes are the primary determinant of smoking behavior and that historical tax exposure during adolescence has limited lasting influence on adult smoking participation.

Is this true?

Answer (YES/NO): NO